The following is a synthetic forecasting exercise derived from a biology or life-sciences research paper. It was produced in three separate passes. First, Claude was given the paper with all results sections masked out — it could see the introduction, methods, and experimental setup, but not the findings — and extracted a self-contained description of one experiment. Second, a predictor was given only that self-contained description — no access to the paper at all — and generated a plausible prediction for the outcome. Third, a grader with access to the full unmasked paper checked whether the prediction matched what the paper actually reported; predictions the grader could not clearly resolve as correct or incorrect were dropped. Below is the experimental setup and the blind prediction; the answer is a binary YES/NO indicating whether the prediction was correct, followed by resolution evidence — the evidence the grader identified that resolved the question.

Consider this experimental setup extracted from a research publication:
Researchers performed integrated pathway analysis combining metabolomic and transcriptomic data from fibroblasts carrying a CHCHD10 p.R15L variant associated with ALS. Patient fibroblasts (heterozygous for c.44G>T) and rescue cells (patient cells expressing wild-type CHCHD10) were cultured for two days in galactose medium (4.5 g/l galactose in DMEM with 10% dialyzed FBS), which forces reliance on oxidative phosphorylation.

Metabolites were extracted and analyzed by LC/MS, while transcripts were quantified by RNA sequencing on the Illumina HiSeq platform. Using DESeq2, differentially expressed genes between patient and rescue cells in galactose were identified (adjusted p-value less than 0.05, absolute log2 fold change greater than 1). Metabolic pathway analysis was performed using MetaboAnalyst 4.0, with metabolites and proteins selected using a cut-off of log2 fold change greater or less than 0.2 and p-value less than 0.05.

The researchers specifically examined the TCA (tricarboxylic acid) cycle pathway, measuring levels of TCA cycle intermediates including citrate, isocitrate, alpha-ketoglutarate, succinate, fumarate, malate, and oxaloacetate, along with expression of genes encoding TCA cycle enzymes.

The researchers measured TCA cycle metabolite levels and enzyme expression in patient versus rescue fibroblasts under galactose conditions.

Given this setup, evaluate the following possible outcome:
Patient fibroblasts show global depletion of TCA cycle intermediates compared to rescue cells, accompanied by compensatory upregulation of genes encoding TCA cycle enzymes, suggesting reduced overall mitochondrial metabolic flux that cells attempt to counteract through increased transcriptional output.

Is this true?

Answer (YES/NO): NO